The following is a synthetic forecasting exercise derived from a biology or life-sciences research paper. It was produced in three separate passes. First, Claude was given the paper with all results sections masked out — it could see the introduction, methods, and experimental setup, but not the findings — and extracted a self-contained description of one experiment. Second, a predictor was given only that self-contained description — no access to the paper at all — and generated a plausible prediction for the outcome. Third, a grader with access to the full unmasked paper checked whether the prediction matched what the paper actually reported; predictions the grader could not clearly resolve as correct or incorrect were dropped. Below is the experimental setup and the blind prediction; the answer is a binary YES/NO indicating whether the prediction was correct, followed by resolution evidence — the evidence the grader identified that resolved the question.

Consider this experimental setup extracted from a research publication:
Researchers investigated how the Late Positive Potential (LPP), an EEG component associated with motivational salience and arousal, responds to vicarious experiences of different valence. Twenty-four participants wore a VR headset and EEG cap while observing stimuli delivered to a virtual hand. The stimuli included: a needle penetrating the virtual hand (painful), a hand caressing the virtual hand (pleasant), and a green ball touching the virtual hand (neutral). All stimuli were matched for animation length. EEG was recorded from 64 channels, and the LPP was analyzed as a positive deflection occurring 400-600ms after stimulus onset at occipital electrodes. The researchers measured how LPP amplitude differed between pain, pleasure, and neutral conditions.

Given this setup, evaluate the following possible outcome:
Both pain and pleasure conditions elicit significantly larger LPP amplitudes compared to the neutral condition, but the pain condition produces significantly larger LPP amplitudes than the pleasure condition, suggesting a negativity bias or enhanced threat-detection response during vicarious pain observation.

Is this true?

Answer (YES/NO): NO